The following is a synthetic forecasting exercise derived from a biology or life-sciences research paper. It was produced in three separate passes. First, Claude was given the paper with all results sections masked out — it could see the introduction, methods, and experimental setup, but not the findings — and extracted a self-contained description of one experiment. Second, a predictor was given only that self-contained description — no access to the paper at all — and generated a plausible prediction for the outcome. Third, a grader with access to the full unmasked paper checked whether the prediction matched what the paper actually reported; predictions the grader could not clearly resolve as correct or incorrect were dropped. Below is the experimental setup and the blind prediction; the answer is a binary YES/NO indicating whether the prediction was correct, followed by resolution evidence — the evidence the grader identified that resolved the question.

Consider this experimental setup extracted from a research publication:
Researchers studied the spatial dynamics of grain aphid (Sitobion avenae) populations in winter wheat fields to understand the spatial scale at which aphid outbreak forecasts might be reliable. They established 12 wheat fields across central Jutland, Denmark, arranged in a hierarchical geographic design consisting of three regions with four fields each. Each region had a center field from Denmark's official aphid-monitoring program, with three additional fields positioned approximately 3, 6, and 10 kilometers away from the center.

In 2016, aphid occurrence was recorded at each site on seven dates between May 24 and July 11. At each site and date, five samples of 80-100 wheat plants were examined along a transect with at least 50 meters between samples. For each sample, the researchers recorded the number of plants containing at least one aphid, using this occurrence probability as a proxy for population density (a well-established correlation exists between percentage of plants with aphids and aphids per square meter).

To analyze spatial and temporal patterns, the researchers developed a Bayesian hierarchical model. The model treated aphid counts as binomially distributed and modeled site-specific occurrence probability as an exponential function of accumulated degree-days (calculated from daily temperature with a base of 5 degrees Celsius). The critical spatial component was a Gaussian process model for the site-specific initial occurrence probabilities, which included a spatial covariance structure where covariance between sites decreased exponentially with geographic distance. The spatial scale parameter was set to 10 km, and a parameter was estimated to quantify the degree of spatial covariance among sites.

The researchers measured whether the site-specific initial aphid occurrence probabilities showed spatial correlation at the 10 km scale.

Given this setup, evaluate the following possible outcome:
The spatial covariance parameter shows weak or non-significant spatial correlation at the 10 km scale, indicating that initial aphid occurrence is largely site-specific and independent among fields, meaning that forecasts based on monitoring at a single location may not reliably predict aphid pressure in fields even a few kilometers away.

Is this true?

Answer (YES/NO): NO